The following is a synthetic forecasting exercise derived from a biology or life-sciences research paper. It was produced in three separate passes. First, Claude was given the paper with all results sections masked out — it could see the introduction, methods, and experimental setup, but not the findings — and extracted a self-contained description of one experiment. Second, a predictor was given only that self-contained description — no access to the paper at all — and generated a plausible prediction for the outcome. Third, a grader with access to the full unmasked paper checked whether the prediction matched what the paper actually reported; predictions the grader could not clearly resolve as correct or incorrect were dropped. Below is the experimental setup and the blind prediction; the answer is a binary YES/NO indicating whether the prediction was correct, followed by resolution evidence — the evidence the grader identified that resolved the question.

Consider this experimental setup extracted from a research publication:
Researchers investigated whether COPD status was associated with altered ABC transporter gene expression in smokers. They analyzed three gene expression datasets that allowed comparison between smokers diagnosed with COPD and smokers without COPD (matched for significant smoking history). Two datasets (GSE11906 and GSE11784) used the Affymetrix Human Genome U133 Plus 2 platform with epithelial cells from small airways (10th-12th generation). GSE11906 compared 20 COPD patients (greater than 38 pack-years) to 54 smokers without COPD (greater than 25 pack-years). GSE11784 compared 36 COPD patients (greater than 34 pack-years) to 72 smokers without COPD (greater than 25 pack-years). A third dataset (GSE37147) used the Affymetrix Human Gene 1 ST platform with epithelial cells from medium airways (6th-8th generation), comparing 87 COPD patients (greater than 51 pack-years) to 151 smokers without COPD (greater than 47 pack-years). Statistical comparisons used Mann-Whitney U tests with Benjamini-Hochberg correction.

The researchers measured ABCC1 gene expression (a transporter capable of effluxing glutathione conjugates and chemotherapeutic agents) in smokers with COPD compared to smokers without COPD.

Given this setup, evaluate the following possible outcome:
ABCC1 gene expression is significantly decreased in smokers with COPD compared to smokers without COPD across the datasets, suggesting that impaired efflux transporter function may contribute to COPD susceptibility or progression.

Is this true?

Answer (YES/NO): NO